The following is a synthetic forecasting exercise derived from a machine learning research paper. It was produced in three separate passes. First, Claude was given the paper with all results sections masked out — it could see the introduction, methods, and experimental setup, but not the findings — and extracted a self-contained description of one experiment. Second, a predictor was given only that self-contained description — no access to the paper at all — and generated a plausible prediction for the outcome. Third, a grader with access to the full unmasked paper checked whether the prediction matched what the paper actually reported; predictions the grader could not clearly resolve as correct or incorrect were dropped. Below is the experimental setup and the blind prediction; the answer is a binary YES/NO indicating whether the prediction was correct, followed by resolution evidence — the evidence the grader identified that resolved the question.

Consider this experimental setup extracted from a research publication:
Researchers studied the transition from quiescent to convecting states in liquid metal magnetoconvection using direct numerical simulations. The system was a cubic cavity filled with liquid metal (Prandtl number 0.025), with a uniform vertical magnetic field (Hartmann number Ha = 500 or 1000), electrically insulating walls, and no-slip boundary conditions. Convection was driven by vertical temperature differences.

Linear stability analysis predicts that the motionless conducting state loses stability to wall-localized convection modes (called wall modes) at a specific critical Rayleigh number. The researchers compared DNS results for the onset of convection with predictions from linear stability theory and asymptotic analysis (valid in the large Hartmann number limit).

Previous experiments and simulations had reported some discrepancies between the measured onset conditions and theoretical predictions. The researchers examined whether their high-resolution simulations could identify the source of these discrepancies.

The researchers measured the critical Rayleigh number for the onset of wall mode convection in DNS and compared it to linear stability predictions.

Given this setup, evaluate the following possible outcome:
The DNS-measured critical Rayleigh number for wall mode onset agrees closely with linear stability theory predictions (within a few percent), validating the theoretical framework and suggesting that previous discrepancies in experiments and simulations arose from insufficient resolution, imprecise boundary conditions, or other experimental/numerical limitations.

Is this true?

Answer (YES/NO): NO